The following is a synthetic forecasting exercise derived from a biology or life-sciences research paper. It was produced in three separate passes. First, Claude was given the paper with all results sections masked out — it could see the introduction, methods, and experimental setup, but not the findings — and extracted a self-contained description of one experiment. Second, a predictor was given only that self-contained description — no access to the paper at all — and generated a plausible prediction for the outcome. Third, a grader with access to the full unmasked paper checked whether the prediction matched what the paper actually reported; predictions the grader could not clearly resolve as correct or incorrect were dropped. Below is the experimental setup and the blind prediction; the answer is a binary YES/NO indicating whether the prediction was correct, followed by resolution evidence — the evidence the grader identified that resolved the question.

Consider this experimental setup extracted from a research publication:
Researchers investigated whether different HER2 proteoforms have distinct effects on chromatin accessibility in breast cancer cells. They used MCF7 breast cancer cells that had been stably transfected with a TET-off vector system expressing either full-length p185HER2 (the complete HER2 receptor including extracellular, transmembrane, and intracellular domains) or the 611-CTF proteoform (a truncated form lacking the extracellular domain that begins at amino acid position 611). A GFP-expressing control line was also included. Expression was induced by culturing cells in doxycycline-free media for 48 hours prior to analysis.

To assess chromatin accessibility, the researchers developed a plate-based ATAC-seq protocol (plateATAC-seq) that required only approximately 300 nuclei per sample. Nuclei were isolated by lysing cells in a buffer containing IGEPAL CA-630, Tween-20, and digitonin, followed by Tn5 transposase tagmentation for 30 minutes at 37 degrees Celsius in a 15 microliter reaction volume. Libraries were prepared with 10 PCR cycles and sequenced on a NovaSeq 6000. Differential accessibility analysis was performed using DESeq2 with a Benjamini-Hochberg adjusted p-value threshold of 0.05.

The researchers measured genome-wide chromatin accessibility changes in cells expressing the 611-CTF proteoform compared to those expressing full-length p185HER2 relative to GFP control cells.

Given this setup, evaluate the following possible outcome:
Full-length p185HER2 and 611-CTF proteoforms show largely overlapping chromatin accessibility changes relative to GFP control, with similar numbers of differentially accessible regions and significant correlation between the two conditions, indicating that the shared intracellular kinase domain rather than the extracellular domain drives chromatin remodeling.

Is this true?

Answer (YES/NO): NO